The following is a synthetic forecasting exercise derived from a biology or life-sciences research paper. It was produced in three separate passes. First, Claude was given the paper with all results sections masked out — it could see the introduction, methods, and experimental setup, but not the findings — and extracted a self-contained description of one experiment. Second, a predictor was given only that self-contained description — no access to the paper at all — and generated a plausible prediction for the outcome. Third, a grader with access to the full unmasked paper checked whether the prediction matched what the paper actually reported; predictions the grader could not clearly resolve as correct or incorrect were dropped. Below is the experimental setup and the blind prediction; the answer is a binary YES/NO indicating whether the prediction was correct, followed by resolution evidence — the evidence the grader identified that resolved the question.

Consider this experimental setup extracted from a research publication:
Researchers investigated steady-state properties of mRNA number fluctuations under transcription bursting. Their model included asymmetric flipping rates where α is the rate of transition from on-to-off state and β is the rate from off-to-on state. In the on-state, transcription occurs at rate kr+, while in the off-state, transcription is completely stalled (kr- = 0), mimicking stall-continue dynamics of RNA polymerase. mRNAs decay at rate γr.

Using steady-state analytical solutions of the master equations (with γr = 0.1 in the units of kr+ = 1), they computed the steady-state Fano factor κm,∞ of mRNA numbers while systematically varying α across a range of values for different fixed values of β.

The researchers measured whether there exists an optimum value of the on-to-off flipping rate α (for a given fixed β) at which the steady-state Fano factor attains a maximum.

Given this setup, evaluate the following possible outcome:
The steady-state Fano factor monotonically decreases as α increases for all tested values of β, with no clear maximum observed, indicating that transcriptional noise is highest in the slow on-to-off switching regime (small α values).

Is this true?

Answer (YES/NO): NO